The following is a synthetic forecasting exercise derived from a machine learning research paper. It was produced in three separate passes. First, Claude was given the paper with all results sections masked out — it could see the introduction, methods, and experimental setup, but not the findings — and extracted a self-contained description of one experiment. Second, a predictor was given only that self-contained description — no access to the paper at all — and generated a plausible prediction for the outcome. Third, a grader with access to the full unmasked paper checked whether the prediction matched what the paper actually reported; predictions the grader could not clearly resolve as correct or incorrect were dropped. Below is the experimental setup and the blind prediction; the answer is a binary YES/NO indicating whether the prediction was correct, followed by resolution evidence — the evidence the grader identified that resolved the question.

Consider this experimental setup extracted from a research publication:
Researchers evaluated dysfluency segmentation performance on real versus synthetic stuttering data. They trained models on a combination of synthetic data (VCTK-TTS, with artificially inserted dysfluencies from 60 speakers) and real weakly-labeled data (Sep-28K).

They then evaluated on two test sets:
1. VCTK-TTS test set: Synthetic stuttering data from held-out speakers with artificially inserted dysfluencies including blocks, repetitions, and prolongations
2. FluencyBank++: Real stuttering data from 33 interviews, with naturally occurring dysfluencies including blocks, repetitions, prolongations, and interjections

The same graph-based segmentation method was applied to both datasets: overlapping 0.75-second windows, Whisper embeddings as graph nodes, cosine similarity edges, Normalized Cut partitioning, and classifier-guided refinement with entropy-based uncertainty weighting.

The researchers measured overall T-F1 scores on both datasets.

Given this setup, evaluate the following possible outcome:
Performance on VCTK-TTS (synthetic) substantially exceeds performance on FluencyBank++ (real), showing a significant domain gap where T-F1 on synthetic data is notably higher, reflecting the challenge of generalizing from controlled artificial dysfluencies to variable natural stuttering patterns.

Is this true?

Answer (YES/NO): YES